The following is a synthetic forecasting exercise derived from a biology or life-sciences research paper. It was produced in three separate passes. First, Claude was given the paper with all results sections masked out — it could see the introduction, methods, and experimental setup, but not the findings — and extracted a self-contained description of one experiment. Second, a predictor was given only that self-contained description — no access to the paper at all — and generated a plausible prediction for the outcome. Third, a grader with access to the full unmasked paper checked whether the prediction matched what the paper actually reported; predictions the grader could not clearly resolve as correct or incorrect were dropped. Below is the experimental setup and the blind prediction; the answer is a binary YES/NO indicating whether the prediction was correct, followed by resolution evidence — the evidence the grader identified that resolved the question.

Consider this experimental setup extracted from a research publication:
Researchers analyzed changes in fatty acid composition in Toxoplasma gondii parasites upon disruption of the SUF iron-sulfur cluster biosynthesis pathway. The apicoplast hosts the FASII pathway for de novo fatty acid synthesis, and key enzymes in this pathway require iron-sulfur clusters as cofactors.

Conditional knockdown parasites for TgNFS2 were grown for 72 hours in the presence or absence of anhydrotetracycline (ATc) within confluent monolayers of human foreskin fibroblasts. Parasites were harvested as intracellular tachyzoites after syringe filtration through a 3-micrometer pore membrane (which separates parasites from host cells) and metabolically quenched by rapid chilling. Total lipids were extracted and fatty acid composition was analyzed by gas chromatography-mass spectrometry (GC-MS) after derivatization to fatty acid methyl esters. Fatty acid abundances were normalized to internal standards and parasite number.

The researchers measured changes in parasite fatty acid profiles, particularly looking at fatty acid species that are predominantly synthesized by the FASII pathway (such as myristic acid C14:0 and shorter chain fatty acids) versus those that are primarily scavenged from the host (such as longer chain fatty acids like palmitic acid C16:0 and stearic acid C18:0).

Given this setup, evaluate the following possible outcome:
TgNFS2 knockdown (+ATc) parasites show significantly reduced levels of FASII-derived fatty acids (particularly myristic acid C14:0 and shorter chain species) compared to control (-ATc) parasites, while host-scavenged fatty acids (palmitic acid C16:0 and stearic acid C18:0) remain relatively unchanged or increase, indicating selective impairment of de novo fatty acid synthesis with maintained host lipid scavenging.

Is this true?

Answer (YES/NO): NO